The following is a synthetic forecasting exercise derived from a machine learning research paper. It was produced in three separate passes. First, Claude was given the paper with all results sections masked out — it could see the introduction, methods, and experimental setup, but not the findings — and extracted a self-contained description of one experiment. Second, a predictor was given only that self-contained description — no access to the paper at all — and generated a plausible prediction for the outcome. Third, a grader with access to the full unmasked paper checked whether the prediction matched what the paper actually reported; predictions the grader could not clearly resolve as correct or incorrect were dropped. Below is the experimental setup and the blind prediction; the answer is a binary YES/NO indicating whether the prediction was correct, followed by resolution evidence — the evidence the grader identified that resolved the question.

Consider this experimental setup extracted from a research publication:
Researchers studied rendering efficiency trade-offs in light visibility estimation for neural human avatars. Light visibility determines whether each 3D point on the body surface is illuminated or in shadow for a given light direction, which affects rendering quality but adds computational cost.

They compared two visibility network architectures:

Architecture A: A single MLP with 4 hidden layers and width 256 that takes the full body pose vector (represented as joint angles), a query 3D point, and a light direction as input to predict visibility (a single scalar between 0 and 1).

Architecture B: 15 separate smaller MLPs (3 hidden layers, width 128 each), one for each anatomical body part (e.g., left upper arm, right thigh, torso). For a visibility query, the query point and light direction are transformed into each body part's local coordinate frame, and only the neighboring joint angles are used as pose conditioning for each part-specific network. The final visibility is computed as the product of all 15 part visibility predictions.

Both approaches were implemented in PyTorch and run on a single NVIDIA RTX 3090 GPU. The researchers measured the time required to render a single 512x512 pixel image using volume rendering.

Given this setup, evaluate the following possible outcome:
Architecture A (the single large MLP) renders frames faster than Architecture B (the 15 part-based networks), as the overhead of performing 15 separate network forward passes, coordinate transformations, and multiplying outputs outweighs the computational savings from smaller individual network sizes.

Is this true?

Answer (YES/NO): YES